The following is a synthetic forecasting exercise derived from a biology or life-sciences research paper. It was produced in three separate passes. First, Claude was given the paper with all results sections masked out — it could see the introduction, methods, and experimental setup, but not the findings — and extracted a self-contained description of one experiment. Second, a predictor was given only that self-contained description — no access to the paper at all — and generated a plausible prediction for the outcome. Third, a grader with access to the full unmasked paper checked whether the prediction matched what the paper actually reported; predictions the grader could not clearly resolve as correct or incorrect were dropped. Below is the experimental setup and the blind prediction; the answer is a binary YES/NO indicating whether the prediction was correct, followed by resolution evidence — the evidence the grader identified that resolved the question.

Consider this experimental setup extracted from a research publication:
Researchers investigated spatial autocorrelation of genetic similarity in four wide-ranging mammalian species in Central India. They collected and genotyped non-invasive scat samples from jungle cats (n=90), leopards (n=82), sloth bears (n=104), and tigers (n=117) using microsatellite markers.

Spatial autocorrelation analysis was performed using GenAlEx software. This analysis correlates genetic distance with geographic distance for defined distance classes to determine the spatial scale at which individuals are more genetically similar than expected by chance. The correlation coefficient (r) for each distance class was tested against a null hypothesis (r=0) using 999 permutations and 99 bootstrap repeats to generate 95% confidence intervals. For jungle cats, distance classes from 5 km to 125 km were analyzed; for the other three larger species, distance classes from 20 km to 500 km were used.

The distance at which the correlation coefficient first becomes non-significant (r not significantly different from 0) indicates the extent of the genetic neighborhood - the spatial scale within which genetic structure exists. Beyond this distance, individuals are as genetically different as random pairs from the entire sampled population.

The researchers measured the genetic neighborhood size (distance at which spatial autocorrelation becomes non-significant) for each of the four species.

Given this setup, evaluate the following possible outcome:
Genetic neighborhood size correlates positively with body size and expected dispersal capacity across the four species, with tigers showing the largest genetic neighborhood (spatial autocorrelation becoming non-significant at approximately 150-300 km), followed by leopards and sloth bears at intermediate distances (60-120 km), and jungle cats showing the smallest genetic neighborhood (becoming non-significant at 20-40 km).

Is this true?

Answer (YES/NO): NO